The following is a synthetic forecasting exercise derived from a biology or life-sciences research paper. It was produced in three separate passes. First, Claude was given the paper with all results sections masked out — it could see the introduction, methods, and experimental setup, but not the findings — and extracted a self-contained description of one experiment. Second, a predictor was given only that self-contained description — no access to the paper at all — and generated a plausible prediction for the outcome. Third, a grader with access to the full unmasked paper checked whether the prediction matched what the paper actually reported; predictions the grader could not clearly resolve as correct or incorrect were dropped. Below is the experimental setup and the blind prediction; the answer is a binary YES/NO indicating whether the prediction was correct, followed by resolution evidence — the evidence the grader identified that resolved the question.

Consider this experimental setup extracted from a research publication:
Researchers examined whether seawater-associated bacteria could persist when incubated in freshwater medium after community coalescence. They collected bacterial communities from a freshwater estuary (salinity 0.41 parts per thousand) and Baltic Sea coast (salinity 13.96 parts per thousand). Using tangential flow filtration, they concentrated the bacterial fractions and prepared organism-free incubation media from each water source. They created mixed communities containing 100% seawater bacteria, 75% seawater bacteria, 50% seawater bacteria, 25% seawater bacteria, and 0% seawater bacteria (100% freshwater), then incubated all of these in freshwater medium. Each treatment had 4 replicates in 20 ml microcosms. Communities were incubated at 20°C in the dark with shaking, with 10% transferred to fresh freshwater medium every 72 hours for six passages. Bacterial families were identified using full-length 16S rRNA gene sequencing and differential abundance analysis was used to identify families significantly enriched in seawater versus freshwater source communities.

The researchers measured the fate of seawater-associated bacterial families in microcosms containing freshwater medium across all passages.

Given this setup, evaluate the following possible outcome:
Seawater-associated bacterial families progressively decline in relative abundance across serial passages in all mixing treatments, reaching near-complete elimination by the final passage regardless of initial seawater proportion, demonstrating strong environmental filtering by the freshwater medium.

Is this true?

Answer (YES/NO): NO